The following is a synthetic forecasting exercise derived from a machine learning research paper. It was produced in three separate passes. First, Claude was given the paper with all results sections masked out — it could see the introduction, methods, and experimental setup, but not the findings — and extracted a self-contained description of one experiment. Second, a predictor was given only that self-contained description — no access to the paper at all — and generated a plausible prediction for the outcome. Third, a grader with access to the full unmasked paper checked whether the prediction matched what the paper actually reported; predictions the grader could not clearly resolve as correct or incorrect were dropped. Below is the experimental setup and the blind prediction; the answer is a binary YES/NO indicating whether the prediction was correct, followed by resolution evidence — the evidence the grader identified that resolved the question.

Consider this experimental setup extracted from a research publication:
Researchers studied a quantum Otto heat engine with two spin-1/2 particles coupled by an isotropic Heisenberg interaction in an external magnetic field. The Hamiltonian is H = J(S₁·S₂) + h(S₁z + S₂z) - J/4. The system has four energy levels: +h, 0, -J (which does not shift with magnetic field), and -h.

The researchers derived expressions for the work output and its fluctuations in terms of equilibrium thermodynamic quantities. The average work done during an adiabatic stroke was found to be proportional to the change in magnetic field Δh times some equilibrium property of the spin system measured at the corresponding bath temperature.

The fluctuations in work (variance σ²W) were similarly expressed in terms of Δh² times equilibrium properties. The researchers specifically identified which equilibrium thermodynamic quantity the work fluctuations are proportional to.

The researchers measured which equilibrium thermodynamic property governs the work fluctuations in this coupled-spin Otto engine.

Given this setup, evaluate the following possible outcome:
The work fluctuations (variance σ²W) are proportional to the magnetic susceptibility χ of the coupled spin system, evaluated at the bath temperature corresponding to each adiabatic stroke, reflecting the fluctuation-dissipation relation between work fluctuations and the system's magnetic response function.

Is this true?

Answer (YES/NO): YES